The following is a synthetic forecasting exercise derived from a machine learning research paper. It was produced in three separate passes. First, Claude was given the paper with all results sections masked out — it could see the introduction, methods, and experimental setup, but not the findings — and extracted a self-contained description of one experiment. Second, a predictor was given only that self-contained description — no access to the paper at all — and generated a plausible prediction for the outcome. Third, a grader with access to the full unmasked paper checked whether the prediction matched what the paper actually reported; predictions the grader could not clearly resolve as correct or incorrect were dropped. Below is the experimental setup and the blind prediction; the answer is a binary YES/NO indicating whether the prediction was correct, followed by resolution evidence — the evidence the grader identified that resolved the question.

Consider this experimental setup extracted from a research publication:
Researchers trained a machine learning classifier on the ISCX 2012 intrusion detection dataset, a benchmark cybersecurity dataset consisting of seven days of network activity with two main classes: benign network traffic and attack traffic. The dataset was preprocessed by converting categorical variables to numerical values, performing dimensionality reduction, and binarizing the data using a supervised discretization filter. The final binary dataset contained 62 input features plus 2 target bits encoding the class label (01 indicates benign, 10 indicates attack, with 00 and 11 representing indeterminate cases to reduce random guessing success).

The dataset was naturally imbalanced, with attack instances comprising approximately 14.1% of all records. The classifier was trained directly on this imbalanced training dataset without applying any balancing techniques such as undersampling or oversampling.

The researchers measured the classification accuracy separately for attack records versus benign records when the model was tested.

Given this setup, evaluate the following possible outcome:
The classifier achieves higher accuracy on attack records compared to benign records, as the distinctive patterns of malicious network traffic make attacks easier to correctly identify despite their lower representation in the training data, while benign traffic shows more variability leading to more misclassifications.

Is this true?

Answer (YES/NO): NO